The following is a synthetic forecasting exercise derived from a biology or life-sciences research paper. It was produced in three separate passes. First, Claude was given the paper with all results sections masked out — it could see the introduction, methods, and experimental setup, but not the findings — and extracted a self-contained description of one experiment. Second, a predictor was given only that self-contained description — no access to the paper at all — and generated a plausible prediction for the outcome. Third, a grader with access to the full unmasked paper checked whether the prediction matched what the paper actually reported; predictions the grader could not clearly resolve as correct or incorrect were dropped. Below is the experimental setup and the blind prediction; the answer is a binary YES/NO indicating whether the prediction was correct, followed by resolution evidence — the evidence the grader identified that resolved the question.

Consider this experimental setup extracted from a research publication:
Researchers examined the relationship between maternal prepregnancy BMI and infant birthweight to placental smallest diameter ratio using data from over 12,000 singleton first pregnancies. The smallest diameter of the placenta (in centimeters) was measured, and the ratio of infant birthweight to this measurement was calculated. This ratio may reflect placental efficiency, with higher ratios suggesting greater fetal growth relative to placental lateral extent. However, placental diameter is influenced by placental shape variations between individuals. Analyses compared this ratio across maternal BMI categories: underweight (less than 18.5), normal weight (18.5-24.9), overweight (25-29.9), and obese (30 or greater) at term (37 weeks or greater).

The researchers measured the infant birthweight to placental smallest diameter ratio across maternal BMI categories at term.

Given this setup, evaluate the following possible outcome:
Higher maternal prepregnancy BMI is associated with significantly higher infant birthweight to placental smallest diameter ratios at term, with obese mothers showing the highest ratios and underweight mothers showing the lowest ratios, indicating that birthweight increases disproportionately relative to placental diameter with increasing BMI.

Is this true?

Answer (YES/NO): YES